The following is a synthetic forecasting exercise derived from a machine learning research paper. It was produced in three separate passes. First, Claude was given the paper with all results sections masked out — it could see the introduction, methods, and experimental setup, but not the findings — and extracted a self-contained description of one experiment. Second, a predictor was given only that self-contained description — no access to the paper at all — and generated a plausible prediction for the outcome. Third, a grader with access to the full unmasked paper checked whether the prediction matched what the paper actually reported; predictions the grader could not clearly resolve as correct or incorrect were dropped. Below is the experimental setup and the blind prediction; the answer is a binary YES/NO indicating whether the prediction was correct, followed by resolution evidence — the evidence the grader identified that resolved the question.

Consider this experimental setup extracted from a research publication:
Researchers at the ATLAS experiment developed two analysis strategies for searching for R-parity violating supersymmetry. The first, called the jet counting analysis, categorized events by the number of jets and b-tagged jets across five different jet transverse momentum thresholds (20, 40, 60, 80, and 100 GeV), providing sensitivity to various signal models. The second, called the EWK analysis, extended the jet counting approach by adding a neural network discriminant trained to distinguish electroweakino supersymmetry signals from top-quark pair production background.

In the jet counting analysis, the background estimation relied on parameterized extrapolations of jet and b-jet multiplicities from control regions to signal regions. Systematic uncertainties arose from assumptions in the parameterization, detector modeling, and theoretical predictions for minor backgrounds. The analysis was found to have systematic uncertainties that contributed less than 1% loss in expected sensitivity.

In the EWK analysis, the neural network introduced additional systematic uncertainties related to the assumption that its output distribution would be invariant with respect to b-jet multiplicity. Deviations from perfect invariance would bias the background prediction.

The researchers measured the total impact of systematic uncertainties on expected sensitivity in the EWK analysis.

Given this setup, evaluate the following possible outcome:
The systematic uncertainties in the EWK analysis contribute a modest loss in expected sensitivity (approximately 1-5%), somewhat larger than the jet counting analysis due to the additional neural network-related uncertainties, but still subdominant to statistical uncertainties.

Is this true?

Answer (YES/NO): NO